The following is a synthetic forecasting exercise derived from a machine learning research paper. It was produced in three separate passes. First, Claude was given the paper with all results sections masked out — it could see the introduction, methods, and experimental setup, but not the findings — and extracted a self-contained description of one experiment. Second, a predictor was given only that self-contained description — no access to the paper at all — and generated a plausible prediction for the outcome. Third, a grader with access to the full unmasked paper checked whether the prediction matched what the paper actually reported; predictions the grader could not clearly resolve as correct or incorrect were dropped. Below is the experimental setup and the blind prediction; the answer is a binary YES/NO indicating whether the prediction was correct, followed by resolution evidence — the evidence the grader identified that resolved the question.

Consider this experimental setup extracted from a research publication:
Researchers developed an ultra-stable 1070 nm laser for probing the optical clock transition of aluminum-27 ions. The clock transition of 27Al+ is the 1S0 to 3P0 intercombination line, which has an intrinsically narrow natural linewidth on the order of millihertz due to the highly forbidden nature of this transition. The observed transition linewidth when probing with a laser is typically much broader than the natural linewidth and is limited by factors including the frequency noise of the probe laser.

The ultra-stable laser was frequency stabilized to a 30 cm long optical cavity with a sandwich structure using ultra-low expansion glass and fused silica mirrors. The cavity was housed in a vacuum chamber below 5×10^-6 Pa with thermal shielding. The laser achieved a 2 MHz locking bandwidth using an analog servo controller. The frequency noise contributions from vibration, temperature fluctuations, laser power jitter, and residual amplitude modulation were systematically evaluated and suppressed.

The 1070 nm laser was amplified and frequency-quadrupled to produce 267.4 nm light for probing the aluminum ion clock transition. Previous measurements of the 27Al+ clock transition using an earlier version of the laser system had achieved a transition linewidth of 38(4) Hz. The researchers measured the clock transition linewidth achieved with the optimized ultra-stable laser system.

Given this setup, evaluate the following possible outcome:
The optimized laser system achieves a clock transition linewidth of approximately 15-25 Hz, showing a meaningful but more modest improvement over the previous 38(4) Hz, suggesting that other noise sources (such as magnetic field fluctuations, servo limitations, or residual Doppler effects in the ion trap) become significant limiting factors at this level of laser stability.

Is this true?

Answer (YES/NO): NO